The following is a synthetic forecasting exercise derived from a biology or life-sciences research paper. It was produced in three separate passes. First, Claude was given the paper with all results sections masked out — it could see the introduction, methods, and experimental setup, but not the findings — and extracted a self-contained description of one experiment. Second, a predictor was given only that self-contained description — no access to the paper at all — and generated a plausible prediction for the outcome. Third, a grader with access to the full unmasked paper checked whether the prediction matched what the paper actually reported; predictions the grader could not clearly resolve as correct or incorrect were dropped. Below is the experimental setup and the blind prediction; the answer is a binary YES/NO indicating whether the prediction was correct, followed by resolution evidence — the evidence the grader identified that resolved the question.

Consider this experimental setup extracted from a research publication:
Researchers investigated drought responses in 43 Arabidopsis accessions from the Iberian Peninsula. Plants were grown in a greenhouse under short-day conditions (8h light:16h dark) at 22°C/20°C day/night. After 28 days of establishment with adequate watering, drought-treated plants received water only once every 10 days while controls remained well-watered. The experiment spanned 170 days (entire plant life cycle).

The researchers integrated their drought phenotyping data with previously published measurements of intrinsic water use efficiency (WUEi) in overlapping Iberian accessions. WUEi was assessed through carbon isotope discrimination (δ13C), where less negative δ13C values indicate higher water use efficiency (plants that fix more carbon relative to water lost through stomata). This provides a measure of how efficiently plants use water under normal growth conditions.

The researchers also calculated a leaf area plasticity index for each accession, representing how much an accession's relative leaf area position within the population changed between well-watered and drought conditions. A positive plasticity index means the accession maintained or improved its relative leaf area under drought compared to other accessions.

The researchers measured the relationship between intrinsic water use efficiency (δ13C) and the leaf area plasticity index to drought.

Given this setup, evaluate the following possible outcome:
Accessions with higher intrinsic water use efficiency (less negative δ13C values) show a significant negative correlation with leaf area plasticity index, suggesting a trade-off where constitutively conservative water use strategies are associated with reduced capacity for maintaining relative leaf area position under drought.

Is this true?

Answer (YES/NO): NO